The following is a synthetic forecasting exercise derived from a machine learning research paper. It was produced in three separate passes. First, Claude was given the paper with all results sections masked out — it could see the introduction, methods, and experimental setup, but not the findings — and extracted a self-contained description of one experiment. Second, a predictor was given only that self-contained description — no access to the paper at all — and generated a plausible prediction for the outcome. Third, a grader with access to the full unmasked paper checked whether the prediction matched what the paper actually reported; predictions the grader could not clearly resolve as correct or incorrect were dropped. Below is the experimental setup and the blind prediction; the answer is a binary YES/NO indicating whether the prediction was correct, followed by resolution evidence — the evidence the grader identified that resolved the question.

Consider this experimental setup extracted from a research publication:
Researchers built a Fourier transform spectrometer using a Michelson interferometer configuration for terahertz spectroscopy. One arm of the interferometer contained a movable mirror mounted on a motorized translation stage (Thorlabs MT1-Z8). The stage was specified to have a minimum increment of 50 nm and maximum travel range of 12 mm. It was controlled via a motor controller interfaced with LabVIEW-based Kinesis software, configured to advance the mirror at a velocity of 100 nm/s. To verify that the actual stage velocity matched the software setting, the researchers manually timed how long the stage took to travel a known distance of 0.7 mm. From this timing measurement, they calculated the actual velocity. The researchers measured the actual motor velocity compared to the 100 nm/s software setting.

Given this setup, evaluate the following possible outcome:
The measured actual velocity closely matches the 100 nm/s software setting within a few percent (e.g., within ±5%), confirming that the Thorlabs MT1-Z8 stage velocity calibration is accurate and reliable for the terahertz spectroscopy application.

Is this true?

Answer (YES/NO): YES